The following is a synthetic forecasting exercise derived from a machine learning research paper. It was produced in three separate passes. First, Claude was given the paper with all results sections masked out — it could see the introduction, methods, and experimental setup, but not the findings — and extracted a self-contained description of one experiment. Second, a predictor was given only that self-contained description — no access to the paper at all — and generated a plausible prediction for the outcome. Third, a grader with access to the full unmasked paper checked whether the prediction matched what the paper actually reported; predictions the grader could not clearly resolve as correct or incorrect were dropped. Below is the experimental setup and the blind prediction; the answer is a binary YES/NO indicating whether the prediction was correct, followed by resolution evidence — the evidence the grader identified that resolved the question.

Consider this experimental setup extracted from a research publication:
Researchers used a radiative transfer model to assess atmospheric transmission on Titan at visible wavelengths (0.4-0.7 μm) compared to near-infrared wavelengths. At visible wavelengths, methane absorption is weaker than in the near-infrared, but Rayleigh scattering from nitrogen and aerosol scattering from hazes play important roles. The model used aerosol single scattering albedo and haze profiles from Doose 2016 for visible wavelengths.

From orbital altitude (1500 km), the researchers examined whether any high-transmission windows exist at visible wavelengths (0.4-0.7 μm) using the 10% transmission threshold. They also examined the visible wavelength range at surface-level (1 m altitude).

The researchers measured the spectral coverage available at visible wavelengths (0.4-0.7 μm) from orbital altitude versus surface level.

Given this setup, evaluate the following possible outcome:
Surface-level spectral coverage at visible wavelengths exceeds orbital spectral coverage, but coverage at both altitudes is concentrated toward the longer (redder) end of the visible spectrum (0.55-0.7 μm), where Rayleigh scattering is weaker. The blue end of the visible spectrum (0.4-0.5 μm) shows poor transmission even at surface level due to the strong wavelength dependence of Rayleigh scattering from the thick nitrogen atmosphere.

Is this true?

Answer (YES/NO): NO